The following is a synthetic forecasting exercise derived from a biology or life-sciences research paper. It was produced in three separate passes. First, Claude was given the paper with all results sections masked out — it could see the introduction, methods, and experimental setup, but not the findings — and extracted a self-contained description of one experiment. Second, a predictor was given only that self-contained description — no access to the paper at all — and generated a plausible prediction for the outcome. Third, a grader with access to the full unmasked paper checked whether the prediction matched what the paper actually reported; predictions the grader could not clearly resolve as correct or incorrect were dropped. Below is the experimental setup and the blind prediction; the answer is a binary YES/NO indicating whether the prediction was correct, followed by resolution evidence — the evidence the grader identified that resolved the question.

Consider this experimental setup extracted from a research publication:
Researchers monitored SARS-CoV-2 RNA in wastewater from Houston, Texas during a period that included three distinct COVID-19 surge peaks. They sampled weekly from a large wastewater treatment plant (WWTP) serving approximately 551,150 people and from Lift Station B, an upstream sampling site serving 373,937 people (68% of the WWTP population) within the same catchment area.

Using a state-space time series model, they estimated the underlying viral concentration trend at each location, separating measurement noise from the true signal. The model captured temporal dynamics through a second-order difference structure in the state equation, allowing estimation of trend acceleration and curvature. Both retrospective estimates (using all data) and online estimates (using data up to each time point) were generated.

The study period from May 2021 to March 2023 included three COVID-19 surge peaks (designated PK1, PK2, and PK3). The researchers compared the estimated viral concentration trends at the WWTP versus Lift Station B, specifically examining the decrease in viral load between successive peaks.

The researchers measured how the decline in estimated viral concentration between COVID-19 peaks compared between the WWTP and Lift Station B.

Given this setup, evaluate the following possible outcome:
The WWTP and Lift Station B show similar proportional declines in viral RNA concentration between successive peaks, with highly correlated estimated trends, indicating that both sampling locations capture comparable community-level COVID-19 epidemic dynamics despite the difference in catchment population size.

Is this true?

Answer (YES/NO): NO